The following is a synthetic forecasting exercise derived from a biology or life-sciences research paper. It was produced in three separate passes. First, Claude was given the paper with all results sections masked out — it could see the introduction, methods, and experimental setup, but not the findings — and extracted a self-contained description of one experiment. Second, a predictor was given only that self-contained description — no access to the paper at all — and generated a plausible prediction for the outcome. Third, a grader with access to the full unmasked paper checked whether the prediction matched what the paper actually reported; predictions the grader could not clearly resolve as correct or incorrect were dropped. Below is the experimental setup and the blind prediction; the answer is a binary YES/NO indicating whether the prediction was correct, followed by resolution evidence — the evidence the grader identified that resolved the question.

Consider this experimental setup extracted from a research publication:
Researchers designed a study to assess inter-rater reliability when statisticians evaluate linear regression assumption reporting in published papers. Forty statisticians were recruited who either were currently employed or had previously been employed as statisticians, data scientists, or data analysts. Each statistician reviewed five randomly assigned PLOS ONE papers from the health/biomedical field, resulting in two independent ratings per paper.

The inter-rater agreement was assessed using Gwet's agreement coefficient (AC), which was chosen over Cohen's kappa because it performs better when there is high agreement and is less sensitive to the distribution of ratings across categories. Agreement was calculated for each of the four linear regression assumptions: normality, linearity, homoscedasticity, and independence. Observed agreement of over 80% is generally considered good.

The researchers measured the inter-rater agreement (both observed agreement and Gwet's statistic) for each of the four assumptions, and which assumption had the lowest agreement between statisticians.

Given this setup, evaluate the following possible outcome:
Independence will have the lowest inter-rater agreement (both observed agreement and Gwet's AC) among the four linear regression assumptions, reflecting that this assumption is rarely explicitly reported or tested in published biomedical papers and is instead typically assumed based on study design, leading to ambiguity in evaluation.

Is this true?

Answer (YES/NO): YES